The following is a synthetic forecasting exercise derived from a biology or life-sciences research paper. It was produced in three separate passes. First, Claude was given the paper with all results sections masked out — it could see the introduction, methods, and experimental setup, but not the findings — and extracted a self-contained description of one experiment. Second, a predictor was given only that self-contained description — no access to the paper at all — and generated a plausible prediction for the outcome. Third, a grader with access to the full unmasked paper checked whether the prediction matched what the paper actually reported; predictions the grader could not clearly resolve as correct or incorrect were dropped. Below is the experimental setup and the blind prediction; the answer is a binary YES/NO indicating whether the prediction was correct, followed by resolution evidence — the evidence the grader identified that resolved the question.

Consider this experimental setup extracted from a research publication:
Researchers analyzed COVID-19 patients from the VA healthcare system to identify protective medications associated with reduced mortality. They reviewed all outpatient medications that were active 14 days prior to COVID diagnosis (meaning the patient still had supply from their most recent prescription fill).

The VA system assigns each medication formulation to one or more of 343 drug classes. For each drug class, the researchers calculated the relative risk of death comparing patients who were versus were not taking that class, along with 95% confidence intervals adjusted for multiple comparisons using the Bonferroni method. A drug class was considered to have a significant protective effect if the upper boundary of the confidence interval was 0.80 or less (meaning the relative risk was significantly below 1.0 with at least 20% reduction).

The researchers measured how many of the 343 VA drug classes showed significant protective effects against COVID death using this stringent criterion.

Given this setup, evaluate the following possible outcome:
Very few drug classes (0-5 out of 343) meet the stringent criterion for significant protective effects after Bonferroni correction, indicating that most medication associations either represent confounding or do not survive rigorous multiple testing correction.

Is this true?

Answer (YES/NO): NO